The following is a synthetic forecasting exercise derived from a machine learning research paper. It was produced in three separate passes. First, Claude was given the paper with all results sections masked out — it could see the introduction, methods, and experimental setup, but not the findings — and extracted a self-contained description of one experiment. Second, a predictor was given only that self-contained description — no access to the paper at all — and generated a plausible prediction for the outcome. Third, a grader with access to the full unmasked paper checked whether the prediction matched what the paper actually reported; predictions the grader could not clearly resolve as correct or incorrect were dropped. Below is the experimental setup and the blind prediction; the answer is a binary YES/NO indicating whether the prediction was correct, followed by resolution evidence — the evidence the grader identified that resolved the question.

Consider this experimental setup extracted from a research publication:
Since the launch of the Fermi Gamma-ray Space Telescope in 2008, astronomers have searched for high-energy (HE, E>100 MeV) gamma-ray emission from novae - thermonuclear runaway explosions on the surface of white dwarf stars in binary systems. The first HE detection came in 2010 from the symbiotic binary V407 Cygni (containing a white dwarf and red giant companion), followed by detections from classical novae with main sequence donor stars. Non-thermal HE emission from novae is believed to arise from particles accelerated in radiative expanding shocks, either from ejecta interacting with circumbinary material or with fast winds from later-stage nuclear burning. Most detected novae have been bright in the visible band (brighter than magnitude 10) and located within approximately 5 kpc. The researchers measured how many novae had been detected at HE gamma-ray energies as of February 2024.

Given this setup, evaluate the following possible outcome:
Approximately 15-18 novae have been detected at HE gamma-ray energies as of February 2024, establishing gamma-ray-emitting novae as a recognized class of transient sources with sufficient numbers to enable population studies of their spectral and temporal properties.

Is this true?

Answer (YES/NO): NO